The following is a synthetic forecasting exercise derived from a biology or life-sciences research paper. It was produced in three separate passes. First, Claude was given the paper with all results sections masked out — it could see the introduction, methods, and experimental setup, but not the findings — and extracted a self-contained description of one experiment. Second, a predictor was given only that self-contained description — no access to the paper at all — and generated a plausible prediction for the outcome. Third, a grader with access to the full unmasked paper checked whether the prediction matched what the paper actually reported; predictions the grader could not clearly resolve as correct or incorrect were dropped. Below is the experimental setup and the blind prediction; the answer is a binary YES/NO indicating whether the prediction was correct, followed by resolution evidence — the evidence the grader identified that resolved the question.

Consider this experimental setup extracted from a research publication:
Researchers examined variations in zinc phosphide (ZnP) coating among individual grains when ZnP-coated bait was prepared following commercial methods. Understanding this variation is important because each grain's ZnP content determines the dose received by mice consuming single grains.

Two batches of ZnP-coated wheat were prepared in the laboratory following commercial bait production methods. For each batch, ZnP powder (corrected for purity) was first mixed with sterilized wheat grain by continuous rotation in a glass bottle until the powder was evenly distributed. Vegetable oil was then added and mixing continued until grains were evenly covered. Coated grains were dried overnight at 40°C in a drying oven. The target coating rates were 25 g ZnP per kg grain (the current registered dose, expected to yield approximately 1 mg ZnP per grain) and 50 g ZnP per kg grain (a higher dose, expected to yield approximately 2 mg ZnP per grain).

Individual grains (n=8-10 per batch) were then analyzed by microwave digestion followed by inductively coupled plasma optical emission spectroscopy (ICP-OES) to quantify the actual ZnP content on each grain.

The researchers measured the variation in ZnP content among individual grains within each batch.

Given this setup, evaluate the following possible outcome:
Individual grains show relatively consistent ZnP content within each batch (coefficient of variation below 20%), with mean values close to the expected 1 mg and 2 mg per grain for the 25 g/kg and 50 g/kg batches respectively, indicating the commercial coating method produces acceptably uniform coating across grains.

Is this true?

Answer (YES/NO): NO